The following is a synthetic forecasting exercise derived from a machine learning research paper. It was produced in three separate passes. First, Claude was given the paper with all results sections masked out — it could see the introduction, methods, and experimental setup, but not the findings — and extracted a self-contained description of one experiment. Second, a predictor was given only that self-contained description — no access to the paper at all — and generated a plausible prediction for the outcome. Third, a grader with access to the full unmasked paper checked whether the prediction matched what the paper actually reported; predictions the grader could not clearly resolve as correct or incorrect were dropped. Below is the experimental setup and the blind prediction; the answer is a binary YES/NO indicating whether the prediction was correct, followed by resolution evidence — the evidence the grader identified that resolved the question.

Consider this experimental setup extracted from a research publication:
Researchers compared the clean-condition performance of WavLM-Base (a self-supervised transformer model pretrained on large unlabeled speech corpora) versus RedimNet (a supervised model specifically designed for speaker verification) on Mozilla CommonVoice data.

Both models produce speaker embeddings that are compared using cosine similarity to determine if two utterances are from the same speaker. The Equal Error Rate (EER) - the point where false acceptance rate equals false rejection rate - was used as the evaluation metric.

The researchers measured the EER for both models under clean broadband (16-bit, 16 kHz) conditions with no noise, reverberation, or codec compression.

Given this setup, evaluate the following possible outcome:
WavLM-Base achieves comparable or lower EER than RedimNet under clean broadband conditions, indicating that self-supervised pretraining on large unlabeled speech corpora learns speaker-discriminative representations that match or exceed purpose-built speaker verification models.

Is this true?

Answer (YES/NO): NO